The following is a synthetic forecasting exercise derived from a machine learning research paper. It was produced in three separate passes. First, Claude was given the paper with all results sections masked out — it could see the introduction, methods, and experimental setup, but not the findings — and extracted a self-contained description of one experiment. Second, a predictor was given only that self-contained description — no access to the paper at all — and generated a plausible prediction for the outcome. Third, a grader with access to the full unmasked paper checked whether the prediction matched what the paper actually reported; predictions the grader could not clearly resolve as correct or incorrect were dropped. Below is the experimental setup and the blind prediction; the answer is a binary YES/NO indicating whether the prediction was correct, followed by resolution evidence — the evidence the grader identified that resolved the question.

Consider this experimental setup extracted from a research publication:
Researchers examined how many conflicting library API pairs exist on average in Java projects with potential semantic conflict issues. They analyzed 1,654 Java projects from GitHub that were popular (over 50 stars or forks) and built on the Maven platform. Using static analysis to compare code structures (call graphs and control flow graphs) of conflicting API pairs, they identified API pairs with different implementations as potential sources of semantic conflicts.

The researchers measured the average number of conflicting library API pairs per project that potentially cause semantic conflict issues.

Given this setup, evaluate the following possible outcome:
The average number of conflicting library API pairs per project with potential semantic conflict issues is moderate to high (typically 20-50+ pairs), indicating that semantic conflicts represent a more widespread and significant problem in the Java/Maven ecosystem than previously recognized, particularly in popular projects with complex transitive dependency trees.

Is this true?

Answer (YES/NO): YES